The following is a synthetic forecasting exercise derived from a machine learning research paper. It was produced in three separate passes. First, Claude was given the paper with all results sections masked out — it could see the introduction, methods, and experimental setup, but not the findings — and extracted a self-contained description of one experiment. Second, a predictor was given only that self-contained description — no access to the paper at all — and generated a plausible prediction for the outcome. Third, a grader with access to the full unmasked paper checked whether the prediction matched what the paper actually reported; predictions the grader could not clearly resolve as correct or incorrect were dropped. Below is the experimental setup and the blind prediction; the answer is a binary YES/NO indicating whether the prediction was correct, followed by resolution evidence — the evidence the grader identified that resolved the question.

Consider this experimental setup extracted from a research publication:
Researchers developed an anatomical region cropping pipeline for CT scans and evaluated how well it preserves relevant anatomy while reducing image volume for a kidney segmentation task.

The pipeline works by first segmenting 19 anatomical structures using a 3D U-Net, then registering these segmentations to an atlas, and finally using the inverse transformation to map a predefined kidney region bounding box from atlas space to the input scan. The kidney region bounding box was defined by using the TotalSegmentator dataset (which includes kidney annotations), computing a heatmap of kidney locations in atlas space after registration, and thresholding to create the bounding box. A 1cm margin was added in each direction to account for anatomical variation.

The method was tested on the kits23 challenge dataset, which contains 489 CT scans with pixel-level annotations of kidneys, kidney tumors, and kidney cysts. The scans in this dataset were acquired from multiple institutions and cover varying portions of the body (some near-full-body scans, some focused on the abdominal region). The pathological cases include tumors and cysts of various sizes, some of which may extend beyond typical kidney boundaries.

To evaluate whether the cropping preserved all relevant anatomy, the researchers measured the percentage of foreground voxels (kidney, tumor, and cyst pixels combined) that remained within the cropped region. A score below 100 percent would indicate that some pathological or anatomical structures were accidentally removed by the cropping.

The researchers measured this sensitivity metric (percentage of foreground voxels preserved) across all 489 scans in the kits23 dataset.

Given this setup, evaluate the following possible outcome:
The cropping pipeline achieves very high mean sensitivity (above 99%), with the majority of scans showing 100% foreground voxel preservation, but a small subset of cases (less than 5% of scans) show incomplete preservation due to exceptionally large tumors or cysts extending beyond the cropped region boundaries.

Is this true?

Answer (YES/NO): NO